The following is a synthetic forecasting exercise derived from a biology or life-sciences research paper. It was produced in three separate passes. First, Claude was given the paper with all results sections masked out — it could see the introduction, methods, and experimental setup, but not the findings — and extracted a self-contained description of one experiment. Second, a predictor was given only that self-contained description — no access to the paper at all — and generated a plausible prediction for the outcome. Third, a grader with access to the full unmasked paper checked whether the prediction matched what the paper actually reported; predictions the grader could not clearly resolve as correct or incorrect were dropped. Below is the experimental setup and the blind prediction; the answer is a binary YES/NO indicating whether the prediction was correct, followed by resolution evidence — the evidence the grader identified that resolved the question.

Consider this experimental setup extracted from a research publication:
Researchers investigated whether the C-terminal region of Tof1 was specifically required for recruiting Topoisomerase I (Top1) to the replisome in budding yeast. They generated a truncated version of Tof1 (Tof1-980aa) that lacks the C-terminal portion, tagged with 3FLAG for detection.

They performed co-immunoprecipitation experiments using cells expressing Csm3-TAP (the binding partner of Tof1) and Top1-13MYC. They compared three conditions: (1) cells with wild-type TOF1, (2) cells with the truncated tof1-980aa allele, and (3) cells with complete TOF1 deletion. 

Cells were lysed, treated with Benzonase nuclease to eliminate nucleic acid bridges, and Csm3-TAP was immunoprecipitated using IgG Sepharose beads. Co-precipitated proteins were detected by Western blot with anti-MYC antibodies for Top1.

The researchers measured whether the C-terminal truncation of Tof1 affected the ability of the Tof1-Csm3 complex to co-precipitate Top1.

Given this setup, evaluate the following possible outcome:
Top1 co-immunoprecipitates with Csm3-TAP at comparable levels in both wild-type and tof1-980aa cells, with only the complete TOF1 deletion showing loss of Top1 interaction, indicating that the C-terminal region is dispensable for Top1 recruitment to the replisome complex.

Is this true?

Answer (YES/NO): NO